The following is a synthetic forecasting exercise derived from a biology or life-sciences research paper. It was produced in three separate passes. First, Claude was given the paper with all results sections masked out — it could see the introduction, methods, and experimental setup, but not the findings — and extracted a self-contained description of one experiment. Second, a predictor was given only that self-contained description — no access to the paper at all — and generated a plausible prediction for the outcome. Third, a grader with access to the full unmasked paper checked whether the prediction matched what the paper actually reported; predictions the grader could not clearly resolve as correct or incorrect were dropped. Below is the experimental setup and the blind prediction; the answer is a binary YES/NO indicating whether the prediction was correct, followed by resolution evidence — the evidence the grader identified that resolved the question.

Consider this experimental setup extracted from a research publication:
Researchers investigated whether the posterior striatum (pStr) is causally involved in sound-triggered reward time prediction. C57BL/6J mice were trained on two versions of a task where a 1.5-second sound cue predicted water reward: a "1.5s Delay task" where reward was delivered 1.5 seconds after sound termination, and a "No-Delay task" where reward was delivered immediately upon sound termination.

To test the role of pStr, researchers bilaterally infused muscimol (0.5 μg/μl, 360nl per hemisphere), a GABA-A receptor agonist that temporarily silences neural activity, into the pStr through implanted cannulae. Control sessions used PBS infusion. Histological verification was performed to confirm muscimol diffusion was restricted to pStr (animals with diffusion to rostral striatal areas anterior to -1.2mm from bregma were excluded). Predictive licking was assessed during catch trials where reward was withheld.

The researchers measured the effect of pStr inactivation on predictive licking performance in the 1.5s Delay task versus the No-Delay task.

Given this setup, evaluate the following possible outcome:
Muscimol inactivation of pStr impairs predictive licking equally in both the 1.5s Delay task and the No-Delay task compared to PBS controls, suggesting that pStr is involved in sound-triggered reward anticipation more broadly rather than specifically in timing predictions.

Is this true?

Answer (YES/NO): NO